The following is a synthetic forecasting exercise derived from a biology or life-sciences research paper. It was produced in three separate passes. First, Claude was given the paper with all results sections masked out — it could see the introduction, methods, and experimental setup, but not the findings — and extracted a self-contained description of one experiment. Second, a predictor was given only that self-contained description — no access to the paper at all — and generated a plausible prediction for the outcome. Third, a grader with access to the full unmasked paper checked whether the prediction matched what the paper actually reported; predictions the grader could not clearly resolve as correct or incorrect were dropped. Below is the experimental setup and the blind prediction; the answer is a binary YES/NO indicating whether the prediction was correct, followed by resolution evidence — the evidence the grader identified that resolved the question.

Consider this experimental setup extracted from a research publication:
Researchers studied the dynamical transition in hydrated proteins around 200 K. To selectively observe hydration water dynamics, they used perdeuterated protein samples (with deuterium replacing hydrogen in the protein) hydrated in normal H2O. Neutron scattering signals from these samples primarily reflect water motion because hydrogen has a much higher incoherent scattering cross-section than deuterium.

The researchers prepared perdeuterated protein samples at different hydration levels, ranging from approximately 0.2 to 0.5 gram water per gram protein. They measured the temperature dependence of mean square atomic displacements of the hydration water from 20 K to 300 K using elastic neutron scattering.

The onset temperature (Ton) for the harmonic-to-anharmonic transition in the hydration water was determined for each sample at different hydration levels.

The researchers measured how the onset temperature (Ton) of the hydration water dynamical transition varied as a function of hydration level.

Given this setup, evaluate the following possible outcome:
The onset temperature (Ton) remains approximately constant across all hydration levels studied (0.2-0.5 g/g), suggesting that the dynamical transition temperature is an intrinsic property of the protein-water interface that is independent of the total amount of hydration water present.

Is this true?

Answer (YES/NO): NO